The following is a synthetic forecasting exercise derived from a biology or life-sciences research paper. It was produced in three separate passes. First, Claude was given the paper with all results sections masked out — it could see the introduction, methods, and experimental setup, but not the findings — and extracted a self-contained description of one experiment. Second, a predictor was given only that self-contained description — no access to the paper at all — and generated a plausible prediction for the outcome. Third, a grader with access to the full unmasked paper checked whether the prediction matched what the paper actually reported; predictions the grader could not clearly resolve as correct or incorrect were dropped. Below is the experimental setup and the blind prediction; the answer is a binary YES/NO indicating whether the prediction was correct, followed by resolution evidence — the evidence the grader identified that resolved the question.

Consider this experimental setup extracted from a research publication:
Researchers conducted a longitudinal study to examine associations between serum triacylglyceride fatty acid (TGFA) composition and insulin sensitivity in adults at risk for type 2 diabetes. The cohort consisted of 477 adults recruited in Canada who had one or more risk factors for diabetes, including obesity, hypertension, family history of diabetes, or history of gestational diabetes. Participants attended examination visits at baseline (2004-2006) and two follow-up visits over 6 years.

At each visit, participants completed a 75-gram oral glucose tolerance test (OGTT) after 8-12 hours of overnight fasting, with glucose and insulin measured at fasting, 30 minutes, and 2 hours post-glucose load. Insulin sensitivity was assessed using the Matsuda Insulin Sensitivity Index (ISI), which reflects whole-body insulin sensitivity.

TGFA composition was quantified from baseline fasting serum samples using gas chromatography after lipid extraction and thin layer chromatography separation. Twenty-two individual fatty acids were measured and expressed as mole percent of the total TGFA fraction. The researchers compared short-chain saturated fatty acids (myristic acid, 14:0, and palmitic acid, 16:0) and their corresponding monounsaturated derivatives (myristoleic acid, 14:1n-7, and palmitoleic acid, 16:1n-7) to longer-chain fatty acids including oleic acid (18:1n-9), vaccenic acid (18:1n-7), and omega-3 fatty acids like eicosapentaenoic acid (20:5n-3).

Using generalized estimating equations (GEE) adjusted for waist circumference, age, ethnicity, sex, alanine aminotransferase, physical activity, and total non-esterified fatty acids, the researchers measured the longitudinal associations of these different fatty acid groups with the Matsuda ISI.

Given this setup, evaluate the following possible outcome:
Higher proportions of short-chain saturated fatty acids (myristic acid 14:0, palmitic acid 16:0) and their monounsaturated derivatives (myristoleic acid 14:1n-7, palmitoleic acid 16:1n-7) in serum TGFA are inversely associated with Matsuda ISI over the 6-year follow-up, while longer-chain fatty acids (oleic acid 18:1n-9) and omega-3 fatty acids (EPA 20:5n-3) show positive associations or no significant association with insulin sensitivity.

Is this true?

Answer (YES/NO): YES